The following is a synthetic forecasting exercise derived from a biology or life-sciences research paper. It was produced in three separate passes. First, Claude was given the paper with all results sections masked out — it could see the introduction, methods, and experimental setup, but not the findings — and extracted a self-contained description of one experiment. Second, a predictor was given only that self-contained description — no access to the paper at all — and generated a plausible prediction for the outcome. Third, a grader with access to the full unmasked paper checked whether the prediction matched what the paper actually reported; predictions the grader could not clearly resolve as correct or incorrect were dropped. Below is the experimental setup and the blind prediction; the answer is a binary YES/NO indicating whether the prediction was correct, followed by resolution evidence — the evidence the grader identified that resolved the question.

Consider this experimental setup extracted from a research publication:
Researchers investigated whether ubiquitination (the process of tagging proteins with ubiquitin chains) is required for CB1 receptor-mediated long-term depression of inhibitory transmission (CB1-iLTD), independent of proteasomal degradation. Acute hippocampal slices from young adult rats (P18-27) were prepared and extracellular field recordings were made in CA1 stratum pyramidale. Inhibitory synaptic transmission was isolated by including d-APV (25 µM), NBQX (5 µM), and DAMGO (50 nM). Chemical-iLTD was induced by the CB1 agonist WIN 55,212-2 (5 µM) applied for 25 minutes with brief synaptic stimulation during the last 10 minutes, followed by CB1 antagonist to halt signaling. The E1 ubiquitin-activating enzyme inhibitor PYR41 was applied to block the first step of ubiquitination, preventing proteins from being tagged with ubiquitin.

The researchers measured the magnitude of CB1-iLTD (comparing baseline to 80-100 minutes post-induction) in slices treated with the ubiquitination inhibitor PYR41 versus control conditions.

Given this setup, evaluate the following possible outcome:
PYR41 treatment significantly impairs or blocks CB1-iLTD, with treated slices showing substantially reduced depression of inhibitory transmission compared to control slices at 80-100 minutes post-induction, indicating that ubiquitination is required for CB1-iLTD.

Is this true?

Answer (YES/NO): YES